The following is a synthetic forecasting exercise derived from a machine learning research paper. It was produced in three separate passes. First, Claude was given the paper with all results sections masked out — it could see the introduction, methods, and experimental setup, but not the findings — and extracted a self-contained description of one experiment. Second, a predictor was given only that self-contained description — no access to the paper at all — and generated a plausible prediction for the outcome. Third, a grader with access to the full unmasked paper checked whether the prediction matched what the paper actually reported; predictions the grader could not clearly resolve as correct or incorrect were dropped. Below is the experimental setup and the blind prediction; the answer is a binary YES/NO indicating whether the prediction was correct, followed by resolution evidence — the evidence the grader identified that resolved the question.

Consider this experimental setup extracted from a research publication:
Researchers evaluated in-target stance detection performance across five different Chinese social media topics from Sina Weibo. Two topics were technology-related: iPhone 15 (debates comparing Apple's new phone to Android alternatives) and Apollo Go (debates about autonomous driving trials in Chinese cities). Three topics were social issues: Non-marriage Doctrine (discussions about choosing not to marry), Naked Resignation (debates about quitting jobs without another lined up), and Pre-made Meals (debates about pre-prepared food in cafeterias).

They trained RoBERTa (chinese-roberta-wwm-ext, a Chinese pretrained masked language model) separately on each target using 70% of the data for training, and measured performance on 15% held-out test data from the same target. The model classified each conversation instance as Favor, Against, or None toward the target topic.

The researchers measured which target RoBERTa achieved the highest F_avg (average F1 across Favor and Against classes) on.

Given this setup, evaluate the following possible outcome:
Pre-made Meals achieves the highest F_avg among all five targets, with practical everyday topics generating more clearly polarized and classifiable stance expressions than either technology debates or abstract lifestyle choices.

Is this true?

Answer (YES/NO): NO